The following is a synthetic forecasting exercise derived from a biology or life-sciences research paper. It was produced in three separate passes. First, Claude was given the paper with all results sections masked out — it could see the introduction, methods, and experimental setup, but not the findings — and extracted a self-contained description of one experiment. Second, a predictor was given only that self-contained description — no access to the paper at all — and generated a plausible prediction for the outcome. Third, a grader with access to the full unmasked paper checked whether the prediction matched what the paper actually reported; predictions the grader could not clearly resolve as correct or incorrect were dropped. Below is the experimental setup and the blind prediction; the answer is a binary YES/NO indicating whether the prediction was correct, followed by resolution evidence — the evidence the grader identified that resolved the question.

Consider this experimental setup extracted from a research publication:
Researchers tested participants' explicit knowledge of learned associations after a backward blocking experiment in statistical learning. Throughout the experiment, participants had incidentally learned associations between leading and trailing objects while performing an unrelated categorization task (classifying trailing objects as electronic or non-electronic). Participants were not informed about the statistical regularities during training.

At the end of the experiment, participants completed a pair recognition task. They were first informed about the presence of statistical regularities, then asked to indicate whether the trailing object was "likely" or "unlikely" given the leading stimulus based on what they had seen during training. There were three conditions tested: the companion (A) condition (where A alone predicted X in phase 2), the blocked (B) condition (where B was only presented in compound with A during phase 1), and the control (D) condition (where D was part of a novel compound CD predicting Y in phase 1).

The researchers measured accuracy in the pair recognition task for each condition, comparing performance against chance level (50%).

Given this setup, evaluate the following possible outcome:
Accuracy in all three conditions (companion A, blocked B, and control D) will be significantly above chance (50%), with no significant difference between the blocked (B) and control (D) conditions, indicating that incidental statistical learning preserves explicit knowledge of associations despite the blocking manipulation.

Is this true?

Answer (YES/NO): NO